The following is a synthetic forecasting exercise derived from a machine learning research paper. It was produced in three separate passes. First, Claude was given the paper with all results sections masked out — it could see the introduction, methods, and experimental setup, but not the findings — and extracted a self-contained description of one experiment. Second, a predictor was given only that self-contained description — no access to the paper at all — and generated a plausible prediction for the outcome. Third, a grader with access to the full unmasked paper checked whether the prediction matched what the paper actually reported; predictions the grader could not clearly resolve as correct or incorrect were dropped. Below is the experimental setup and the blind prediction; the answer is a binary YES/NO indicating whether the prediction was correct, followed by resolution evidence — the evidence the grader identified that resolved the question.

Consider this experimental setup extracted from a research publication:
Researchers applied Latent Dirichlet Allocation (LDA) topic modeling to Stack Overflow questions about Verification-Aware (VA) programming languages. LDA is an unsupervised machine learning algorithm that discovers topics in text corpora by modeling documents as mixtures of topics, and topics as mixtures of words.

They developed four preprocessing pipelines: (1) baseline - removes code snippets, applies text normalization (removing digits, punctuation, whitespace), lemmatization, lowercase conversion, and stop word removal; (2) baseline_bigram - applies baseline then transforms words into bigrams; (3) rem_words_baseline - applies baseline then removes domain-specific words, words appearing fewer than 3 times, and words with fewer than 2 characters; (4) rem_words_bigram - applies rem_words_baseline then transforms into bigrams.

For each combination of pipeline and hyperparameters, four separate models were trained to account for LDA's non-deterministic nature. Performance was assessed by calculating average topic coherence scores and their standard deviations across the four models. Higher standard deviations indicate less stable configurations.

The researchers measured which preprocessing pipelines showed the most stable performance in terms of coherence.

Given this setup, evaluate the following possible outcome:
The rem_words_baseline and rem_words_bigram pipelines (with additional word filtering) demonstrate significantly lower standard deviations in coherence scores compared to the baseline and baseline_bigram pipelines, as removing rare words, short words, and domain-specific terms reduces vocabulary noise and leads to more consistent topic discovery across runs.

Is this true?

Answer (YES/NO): NO